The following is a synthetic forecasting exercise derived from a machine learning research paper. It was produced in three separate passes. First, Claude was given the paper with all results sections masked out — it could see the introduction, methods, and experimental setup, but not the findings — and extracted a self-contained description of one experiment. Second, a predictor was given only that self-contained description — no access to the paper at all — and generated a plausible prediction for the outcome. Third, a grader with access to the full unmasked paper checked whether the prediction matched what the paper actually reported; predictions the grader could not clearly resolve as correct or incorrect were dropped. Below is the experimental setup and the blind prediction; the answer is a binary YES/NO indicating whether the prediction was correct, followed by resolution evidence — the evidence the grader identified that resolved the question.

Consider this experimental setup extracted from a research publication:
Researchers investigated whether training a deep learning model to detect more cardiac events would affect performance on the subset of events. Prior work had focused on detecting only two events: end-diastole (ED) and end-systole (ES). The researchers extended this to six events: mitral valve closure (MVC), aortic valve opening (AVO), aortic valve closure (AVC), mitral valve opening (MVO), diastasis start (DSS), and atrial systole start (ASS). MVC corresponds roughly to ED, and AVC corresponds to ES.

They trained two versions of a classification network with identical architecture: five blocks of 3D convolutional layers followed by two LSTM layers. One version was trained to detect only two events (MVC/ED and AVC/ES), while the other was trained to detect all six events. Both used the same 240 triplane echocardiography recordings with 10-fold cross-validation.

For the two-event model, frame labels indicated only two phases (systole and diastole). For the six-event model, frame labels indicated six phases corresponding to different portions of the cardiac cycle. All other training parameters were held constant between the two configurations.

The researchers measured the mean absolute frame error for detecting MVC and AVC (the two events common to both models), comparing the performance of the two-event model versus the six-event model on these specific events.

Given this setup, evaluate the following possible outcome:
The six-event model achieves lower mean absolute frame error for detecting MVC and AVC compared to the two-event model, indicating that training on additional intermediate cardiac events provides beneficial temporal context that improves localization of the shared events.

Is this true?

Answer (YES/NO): YES